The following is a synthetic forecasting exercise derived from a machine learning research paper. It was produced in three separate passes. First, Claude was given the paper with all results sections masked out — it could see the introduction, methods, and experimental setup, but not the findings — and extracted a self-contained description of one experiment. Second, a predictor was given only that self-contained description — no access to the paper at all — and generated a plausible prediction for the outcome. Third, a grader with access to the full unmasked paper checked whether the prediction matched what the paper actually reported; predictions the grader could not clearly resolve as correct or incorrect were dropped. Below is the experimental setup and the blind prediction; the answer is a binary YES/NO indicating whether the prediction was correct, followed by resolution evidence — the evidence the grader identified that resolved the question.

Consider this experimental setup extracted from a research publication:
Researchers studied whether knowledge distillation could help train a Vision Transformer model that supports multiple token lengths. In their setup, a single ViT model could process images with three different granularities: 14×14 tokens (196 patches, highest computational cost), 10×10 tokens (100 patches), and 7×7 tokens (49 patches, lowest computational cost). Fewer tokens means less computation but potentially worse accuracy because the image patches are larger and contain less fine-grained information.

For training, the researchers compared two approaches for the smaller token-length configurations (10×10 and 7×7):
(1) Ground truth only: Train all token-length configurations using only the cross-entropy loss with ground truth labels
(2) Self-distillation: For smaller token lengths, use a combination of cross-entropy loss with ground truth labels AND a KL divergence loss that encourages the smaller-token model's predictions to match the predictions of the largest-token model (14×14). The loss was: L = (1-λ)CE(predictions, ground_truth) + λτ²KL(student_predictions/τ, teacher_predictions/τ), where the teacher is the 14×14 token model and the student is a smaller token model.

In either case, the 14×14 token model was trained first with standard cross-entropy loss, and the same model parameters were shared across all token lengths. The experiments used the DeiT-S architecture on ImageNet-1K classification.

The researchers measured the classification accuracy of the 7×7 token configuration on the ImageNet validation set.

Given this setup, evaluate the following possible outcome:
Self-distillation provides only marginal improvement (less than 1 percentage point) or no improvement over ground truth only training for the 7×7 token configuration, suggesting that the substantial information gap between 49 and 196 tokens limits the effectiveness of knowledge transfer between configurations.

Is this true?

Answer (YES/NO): NO